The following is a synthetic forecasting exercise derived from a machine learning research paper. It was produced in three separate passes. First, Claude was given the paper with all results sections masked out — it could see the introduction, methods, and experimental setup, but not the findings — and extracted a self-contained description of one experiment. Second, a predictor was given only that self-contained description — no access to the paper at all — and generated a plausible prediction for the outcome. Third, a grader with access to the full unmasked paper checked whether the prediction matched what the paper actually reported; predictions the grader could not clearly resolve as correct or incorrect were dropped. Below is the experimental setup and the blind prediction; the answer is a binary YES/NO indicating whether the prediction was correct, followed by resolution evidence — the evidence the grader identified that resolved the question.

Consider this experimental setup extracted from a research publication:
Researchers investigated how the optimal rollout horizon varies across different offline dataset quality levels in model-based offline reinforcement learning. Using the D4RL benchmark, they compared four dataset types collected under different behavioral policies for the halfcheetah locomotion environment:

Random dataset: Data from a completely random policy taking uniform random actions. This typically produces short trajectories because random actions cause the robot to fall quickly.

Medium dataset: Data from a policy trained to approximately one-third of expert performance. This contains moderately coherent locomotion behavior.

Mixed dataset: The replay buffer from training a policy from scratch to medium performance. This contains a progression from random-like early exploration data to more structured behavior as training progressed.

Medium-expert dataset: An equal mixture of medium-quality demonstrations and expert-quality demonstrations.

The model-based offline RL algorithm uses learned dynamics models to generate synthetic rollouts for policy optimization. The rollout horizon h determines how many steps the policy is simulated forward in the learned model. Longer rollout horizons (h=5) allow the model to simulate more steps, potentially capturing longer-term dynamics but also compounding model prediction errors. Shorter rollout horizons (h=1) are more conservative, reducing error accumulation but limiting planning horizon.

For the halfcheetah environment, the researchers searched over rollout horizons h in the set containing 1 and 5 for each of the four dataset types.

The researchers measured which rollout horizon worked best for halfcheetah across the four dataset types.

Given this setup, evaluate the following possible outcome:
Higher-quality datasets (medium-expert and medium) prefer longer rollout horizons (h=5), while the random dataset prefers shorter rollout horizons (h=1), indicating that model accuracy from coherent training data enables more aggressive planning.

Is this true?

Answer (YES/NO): NO